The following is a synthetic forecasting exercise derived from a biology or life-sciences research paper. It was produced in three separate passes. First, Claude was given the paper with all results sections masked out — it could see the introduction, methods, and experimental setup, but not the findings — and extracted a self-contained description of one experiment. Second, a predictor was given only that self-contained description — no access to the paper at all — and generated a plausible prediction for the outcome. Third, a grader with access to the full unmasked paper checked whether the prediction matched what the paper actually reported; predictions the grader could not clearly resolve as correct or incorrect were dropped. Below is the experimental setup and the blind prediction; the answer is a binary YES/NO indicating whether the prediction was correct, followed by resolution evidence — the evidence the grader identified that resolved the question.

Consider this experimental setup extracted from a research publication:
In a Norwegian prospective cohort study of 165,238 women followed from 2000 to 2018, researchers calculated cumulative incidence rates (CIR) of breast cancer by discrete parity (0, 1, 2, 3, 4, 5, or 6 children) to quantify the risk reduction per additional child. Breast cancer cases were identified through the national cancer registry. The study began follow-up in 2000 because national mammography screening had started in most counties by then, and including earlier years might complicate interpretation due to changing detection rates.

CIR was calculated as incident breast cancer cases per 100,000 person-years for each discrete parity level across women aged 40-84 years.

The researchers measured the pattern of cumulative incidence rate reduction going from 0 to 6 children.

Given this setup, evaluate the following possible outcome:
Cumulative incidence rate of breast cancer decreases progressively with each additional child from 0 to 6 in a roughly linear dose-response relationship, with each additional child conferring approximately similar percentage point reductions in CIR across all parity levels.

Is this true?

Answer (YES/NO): YES